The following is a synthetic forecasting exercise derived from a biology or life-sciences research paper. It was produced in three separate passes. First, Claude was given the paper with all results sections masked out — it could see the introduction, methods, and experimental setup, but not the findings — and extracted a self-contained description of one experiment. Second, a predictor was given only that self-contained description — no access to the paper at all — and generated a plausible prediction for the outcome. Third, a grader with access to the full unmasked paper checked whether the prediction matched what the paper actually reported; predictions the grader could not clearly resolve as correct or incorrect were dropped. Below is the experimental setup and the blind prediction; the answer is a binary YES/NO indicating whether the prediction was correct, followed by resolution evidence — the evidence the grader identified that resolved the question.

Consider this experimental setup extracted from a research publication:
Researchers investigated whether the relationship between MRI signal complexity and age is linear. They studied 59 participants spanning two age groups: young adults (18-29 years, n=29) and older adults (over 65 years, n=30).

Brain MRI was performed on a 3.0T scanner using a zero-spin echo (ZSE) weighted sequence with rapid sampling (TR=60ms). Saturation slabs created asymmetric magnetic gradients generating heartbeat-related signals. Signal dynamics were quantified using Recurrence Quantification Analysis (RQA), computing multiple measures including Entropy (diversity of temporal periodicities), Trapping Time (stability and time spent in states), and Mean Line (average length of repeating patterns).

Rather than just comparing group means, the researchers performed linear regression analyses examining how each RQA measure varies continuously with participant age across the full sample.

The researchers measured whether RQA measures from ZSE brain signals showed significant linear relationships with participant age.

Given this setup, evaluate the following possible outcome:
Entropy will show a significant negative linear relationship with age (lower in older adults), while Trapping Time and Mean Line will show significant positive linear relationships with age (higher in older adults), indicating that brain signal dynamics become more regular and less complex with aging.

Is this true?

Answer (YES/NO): NO